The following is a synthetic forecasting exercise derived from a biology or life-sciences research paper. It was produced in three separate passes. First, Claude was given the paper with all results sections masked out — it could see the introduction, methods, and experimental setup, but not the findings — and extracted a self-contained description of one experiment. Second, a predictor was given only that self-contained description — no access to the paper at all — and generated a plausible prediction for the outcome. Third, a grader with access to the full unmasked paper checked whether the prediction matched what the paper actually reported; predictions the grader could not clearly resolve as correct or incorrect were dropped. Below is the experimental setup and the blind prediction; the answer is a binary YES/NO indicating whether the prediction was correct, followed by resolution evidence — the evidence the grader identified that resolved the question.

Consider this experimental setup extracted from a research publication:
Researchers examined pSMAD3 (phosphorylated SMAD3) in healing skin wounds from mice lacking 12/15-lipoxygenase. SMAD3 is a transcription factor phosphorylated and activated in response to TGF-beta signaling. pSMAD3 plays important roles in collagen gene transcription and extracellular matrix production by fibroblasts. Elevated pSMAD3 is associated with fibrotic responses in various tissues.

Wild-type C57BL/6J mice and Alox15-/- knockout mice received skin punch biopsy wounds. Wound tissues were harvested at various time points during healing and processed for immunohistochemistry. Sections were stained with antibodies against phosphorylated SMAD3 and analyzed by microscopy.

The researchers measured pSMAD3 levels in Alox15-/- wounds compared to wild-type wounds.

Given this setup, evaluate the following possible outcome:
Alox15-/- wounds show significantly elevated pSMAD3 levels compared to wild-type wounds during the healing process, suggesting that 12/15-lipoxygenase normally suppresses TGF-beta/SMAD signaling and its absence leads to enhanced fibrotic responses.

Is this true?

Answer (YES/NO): YES